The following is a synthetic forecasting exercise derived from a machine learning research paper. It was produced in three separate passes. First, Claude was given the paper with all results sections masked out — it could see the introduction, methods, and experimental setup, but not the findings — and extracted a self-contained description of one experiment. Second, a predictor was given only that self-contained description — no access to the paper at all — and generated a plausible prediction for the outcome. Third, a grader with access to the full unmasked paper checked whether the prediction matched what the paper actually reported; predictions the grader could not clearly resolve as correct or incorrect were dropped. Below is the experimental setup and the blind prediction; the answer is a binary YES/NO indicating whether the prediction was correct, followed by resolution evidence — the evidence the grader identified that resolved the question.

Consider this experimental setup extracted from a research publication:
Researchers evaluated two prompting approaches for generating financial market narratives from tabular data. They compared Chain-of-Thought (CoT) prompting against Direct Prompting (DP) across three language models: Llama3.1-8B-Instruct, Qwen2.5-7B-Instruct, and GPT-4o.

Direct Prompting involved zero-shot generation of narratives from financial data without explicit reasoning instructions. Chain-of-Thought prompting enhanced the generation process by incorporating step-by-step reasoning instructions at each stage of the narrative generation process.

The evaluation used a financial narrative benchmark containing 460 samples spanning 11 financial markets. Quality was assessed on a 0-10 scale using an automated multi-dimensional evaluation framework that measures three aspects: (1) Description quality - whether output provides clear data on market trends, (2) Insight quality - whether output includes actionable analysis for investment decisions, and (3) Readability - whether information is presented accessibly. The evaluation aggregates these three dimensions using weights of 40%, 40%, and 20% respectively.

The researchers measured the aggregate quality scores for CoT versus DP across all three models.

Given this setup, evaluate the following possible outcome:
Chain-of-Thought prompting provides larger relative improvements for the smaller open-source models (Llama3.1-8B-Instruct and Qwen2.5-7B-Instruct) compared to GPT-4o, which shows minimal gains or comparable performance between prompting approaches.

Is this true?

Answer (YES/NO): NO